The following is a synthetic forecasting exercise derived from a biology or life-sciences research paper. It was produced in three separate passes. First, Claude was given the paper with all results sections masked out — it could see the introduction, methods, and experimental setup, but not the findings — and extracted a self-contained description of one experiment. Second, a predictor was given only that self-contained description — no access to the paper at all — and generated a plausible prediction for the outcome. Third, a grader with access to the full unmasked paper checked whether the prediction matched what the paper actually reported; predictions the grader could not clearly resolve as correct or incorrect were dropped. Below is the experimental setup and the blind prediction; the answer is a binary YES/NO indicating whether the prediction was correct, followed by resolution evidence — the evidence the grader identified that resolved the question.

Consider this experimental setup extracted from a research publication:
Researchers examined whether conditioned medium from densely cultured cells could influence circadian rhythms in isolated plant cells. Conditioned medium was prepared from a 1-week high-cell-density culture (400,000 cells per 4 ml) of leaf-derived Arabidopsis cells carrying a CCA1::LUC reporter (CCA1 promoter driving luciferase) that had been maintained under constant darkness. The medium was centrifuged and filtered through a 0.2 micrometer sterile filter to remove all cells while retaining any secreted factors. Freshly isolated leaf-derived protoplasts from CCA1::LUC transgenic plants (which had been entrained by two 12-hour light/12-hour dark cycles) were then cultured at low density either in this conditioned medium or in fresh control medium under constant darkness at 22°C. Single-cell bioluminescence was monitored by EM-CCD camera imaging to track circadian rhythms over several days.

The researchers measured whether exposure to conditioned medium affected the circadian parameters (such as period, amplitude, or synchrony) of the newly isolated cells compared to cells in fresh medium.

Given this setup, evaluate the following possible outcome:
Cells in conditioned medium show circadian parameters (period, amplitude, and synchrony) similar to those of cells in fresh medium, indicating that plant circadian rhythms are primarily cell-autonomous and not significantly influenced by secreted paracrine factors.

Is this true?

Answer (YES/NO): NO